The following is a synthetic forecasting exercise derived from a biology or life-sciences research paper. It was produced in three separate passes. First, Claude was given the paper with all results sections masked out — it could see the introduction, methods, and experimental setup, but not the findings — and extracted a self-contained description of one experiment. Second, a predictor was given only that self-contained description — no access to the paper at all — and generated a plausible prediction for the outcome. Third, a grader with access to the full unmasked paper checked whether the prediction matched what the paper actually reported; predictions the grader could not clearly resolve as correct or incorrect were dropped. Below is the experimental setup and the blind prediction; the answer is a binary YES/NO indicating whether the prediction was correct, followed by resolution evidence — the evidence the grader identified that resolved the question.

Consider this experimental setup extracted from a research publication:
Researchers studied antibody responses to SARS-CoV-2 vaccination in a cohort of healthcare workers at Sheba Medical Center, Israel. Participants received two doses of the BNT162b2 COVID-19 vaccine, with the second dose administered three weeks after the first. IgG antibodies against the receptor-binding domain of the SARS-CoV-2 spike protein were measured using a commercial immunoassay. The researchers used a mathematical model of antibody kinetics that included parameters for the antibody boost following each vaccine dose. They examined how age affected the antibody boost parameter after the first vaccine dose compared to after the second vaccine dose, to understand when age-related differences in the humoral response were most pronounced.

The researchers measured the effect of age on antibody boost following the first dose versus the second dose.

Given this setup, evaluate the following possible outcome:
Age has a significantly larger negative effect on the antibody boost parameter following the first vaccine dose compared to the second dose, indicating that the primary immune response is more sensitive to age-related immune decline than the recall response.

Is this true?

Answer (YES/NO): YES